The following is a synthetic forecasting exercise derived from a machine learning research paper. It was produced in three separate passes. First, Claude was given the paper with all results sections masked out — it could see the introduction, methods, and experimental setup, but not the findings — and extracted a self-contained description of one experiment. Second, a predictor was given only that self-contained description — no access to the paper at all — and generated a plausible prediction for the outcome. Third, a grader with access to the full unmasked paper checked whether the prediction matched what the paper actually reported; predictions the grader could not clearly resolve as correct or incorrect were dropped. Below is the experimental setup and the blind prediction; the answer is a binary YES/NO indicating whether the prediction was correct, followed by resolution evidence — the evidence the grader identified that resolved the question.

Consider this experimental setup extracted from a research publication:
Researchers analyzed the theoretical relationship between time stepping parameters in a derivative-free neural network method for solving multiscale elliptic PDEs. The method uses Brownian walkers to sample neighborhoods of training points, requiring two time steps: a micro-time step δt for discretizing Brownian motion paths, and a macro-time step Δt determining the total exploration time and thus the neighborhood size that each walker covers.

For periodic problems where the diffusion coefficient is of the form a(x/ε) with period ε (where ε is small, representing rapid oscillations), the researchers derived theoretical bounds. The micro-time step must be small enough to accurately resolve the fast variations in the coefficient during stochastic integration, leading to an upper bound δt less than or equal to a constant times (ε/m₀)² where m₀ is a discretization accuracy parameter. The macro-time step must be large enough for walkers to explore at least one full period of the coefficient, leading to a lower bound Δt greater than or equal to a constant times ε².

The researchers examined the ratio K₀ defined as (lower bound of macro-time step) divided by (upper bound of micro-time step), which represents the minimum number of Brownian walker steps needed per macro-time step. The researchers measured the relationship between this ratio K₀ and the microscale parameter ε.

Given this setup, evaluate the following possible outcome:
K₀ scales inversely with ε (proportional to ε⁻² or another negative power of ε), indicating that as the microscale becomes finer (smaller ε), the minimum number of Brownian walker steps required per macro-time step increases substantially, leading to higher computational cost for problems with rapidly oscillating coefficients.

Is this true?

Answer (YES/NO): NO